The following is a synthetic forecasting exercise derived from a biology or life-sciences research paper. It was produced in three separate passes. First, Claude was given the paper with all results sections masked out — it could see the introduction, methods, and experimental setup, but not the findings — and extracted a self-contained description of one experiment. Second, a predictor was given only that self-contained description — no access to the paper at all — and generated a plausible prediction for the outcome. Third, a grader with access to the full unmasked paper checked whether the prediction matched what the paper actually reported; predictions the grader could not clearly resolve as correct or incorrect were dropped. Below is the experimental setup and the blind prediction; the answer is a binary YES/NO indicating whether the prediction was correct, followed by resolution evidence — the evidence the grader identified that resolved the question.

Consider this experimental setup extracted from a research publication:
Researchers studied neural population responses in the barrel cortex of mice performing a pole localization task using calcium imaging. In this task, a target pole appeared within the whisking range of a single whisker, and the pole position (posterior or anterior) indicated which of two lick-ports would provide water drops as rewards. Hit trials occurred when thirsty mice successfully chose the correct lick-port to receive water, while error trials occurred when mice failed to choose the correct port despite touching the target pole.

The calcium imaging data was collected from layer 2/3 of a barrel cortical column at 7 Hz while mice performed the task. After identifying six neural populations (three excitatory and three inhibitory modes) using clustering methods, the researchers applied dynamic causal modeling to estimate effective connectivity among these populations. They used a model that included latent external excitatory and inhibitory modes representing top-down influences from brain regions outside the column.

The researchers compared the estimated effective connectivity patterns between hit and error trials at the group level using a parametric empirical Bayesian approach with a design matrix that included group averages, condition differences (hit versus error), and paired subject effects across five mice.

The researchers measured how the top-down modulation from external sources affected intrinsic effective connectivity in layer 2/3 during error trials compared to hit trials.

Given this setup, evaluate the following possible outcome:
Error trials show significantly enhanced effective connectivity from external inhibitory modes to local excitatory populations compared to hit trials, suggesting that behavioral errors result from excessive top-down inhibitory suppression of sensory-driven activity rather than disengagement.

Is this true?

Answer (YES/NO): NO